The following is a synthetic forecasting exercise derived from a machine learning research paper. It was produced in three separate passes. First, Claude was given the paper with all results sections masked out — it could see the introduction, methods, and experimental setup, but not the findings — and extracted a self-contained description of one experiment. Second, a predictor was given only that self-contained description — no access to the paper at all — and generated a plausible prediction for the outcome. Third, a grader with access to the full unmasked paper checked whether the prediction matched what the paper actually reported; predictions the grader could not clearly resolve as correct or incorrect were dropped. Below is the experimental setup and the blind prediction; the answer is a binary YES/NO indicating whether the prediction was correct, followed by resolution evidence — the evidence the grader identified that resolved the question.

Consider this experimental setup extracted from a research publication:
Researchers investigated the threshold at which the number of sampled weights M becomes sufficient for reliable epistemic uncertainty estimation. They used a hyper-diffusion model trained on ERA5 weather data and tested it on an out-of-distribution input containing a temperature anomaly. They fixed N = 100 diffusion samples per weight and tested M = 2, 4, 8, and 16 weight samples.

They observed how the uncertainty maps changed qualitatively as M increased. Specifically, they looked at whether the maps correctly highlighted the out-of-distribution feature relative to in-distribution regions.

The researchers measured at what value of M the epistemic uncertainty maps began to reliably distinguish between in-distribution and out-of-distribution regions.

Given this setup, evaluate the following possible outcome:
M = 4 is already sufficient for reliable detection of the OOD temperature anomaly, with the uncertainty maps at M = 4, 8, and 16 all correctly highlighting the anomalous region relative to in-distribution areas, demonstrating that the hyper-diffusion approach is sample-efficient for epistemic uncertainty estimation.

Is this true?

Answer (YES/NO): NO